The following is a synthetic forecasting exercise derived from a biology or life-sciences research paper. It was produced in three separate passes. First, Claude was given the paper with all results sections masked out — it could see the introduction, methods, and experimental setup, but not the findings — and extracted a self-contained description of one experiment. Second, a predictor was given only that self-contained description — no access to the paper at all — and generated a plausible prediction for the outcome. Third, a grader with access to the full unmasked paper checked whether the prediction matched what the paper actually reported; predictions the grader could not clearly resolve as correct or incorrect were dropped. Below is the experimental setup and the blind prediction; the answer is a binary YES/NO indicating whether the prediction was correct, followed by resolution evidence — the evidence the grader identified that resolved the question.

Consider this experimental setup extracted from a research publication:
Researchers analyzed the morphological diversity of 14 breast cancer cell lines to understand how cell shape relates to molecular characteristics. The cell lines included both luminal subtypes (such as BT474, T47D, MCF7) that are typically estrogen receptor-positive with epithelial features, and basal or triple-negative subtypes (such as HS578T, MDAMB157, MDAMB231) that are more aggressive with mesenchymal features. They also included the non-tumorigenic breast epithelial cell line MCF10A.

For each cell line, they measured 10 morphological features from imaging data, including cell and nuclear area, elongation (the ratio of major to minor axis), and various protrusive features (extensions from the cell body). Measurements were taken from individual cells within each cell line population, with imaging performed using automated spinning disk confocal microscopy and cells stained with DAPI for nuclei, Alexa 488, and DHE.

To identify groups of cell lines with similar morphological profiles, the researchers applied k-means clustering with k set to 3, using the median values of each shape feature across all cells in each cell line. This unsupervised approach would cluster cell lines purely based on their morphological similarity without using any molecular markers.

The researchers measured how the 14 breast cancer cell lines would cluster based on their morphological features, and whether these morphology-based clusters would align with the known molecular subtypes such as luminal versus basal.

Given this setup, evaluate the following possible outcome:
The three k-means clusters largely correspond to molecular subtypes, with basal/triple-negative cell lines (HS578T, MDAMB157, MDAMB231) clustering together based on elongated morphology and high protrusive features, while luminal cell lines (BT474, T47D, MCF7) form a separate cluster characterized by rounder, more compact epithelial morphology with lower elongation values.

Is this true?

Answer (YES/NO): NO